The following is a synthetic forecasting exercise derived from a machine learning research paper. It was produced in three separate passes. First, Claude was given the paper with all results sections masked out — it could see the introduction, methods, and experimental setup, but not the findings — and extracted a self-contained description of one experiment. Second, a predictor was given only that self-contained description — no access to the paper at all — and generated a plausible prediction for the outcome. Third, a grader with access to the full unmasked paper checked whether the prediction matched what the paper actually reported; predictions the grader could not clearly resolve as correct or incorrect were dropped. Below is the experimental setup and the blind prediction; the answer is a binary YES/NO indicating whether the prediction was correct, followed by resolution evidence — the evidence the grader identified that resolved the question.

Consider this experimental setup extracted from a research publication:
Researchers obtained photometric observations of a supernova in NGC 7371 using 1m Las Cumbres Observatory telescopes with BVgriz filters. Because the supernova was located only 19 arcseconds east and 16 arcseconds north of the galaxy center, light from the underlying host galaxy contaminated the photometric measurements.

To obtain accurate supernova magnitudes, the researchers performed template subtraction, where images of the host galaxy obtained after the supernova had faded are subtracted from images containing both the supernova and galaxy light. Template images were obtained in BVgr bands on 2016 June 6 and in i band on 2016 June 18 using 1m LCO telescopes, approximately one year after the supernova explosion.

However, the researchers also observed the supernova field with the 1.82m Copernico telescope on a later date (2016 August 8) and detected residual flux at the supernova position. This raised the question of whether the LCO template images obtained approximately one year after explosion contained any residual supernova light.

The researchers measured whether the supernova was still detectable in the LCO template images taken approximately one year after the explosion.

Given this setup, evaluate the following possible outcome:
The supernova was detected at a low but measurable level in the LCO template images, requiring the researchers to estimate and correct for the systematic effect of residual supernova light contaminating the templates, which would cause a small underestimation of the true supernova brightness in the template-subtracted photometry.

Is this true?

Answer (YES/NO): NO